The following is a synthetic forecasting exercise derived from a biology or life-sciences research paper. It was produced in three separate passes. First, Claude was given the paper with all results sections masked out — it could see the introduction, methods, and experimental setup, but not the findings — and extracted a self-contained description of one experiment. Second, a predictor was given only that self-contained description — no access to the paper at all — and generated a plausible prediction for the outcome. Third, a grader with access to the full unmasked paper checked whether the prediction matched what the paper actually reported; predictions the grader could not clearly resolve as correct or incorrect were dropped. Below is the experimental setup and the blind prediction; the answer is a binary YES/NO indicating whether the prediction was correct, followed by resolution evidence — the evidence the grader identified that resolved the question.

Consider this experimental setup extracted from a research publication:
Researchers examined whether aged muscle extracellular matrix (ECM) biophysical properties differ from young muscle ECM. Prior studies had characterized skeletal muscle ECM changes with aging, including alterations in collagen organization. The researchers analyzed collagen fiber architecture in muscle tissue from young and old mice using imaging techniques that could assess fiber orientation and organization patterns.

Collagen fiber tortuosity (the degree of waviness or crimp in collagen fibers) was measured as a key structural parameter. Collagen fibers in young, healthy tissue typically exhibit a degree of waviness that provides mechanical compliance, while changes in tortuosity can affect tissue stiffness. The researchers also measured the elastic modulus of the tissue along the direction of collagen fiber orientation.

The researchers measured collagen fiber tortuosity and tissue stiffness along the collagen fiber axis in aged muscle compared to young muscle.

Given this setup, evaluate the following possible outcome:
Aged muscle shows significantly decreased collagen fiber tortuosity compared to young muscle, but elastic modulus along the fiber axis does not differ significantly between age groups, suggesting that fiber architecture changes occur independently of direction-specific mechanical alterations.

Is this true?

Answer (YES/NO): NO